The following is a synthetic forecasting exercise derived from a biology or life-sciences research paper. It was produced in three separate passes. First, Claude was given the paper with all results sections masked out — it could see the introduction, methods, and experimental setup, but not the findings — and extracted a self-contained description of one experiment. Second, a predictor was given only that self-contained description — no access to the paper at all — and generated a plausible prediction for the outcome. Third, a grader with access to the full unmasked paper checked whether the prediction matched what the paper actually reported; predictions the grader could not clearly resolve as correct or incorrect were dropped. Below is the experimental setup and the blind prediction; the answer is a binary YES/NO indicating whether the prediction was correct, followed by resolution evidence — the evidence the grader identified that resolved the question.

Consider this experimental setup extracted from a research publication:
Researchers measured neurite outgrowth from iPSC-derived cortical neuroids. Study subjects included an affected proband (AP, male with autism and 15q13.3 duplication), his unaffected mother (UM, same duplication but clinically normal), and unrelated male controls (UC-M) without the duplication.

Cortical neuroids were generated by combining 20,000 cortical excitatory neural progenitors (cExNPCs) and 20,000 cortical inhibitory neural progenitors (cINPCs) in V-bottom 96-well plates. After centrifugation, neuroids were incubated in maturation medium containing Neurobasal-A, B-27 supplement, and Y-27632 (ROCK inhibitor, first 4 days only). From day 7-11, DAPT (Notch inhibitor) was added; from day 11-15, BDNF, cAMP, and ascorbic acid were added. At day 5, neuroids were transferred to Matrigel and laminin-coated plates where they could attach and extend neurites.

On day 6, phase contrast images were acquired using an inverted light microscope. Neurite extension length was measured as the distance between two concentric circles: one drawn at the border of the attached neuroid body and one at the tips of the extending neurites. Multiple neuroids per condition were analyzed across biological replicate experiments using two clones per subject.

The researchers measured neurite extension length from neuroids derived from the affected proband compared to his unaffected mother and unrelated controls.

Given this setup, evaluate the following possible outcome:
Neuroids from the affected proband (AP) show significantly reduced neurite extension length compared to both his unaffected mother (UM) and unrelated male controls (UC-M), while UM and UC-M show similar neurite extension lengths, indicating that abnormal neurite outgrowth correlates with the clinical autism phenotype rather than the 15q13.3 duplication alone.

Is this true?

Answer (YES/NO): YES